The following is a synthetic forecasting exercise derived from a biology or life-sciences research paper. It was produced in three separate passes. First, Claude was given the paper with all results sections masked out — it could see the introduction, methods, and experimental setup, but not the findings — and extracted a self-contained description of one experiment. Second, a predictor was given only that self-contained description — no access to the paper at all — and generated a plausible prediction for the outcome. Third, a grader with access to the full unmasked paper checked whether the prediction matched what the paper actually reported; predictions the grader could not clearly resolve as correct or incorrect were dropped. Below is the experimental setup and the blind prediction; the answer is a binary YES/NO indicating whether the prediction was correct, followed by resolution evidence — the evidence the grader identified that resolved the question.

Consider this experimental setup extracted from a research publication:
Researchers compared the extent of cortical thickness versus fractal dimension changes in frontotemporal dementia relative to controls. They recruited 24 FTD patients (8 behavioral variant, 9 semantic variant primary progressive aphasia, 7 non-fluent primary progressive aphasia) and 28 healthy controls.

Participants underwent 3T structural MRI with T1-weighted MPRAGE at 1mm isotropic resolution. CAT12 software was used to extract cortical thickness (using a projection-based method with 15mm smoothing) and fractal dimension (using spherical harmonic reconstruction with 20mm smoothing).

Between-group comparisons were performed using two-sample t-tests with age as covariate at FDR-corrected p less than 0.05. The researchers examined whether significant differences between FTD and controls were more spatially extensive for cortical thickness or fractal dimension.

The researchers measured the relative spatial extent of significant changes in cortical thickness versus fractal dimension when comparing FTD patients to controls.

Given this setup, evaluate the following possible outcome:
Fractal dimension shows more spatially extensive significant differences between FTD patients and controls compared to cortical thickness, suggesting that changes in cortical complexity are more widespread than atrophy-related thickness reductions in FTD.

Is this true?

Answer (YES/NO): NO